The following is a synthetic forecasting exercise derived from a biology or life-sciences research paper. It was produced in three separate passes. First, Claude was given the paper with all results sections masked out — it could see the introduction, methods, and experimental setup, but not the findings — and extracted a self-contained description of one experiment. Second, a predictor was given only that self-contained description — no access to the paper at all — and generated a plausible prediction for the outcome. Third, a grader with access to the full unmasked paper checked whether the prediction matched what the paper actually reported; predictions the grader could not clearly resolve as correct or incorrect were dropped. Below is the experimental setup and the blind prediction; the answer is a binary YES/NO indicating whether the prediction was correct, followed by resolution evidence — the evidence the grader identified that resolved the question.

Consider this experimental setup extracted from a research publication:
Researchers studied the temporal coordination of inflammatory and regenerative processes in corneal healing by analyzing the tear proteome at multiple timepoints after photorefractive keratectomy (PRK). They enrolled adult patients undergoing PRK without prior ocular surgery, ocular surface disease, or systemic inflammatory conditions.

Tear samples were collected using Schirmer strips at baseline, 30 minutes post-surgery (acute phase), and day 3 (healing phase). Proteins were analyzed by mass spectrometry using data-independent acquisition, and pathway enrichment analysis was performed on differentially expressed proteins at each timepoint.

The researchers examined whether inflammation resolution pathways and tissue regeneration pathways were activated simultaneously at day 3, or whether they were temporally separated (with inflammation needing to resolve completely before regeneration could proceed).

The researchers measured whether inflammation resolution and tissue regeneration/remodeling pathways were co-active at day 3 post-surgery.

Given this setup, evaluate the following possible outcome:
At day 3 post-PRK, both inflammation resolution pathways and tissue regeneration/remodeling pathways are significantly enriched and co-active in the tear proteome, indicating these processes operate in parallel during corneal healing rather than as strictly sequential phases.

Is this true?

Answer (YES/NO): YES